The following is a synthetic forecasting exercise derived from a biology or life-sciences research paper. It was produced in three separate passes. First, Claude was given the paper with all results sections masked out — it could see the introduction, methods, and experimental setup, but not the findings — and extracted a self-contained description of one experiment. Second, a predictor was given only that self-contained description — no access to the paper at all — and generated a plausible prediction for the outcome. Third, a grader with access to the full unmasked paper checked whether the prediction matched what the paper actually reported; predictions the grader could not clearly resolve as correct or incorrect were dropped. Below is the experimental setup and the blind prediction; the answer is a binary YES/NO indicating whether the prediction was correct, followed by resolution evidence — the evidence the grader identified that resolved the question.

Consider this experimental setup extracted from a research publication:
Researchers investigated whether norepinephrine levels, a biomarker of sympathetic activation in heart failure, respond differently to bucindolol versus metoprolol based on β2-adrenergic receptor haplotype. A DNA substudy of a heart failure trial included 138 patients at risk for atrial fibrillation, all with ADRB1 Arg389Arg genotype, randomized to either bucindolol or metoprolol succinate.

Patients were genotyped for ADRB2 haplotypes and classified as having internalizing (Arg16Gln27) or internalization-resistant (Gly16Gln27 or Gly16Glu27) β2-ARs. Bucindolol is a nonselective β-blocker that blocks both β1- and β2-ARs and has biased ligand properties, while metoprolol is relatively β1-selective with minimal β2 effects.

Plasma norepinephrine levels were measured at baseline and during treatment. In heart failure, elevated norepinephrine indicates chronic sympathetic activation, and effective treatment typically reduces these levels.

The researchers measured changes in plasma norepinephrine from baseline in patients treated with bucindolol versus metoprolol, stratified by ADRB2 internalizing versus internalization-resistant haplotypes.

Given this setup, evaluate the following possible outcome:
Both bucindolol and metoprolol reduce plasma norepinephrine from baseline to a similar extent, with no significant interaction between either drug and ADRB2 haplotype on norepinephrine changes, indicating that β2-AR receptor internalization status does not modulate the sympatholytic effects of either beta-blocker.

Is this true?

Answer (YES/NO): NO